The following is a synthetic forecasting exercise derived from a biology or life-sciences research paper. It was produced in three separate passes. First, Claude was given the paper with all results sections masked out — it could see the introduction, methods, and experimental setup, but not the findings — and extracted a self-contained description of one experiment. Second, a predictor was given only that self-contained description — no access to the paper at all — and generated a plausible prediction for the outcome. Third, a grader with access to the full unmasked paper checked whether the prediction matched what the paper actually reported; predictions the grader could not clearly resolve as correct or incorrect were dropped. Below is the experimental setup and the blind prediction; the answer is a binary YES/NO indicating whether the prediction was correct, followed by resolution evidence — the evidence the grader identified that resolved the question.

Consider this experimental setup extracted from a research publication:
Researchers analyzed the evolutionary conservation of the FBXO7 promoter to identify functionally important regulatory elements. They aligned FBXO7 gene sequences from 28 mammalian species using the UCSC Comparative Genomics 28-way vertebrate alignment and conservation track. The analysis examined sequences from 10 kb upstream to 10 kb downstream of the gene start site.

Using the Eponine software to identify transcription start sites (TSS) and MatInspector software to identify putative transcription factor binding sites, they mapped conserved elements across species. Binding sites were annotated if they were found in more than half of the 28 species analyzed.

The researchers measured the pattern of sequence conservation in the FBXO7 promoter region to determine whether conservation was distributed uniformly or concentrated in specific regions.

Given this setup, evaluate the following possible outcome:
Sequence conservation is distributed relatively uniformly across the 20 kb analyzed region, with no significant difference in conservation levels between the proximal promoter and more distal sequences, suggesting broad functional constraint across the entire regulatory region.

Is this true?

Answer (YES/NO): NO